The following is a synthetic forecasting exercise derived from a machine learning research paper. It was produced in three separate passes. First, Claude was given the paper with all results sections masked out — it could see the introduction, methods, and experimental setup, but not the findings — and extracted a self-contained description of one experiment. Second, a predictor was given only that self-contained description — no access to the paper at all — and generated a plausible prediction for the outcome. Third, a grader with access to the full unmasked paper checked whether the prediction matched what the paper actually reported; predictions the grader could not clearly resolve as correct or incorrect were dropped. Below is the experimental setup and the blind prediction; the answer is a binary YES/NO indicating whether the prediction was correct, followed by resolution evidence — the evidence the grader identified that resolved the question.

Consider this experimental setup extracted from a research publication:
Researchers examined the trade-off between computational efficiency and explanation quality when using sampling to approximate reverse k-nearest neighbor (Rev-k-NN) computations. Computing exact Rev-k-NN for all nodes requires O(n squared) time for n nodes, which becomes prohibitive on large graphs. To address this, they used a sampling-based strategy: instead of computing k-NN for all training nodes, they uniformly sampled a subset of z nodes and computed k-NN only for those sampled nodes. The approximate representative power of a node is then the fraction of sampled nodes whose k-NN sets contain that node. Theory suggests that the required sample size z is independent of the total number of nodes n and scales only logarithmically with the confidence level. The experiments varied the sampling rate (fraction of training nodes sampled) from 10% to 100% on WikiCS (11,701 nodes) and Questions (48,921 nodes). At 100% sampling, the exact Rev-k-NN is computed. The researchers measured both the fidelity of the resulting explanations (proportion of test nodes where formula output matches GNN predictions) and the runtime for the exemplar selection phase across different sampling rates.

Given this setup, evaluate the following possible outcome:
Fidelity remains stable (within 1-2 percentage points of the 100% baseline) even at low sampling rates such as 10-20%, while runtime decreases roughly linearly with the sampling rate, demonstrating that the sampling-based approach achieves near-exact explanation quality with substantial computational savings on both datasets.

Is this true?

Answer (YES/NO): NO